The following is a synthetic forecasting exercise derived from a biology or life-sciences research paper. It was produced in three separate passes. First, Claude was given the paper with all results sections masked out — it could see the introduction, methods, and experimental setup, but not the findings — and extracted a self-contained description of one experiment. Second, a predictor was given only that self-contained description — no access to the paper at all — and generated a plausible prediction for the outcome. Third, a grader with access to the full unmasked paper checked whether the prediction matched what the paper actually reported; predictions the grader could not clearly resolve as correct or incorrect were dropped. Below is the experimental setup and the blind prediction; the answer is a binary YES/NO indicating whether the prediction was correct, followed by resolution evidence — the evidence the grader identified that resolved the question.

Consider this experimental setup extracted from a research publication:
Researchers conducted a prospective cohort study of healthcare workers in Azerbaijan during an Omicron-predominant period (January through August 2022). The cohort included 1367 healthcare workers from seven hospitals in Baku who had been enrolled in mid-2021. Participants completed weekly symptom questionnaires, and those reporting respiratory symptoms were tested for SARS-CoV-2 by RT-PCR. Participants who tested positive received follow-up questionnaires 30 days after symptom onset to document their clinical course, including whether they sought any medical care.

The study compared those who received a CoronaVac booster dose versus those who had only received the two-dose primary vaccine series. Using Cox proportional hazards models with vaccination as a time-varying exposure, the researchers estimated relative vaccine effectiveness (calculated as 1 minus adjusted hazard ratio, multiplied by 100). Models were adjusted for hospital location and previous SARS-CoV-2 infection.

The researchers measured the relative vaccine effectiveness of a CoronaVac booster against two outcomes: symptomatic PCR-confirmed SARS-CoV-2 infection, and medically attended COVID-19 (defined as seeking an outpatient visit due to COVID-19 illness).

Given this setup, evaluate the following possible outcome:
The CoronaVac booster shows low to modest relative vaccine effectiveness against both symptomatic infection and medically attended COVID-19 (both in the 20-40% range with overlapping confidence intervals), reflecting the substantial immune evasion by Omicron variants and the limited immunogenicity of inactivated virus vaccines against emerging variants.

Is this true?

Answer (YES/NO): NO